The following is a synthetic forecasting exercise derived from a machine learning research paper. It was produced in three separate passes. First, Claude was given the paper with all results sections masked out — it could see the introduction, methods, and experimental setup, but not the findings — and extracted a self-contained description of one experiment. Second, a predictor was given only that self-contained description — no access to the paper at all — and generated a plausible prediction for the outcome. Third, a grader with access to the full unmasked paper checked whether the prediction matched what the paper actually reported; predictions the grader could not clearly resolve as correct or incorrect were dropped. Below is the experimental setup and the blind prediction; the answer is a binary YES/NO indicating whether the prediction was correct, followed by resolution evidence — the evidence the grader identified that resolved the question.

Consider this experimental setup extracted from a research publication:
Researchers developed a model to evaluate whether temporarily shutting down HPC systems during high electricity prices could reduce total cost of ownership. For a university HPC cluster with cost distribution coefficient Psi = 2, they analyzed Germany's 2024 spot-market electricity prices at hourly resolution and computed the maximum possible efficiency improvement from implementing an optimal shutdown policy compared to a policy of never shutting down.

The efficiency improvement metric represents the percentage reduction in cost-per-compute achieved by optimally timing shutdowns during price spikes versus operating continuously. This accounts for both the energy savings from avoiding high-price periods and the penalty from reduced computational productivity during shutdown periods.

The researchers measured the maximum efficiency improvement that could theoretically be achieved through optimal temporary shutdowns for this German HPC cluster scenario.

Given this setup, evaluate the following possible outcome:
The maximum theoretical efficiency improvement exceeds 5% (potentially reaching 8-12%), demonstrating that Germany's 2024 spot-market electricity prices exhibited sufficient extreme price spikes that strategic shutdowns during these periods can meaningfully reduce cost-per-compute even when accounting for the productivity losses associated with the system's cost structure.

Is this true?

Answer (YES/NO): NO